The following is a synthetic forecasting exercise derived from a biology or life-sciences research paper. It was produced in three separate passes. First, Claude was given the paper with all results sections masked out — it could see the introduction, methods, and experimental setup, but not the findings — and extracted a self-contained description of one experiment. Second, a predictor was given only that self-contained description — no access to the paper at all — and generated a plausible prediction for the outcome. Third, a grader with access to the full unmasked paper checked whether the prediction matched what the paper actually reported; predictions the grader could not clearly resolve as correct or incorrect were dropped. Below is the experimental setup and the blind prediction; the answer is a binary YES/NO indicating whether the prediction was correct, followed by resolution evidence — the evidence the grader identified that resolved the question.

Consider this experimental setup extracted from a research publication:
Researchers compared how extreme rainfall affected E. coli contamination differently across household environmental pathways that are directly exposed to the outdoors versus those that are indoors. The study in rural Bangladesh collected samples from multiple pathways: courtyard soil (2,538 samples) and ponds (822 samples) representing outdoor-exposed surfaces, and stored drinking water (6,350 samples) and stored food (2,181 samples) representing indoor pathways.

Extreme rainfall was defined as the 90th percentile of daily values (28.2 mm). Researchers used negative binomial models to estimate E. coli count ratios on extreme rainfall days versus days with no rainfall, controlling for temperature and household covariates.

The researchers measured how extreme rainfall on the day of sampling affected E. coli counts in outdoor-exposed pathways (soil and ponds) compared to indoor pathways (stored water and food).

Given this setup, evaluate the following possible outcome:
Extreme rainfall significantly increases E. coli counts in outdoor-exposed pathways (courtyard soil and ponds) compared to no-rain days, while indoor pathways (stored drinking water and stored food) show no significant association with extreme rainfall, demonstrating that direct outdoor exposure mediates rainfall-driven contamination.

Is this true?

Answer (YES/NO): NO